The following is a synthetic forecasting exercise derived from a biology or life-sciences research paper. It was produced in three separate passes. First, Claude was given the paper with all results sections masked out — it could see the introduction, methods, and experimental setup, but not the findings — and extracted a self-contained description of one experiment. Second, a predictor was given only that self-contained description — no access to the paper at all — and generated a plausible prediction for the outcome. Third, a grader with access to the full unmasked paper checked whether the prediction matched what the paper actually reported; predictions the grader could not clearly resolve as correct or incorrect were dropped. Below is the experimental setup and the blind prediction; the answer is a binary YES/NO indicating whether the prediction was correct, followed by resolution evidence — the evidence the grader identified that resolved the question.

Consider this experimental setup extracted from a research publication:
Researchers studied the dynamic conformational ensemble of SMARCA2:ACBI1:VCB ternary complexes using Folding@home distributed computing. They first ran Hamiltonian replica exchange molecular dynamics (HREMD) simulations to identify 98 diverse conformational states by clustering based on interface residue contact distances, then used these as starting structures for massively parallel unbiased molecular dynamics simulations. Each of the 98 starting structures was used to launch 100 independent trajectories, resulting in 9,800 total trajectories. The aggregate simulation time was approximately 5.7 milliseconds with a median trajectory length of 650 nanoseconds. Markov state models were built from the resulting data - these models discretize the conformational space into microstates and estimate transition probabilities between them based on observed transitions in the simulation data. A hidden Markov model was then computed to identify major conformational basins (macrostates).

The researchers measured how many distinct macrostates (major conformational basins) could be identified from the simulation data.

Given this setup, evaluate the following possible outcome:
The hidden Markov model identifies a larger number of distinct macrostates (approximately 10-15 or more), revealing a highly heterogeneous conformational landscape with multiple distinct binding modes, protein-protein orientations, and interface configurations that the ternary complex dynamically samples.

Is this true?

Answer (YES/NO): NO